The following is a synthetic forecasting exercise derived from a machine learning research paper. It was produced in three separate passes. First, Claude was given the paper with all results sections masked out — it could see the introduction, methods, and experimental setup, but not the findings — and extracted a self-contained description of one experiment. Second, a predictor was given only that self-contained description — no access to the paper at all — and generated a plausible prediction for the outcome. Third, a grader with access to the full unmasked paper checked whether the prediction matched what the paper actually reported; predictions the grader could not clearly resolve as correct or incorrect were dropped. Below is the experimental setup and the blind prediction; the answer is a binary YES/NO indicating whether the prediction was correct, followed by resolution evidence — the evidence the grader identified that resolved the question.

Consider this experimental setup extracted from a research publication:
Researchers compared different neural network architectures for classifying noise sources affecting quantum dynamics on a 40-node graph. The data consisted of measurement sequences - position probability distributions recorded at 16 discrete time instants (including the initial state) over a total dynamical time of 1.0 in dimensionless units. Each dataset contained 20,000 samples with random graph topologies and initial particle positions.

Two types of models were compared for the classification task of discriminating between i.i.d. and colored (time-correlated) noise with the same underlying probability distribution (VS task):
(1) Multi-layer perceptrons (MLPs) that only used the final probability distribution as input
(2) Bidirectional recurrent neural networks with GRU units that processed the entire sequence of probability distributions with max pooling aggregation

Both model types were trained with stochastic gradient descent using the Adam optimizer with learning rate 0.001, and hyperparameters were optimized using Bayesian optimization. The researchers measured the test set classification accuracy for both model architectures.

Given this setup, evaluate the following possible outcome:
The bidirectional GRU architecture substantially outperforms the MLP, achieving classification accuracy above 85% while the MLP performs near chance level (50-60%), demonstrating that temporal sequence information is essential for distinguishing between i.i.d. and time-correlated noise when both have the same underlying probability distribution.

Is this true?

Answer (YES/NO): YES